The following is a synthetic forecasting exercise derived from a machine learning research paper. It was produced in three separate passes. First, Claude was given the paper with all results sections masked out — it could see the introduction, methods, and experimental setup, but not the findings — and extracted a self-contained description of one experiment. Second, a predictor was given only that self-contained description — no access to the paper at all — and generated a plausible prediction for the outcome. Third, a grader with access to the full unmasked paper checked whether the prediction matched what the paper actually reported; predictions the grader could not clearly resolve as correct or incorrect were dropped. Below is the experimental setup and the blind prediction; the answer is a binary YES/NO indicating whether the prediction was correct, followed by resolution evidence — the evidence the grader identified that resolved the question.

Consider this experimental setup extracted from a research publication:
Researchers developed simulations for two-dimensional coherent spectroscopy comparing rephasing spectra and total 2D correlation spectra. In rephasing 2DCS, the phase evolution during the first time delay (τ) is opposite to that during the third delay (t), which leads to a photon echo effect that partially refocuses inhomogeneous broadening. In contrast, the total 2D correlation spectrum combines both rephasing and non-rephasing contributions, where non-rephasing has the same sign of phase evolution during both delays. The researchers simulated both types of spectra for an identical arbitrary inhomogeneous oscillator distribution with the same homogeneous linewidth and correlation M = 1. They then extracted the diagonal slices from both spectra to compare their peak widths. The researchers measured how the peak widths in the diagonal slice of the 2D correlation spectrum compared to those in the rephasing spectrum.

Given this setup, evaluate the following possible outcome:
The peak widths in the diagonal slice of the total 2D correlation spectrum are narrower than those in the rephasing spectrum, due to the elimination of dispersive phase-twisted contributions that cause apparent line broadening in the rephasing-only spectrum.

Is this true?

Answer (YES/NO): YES